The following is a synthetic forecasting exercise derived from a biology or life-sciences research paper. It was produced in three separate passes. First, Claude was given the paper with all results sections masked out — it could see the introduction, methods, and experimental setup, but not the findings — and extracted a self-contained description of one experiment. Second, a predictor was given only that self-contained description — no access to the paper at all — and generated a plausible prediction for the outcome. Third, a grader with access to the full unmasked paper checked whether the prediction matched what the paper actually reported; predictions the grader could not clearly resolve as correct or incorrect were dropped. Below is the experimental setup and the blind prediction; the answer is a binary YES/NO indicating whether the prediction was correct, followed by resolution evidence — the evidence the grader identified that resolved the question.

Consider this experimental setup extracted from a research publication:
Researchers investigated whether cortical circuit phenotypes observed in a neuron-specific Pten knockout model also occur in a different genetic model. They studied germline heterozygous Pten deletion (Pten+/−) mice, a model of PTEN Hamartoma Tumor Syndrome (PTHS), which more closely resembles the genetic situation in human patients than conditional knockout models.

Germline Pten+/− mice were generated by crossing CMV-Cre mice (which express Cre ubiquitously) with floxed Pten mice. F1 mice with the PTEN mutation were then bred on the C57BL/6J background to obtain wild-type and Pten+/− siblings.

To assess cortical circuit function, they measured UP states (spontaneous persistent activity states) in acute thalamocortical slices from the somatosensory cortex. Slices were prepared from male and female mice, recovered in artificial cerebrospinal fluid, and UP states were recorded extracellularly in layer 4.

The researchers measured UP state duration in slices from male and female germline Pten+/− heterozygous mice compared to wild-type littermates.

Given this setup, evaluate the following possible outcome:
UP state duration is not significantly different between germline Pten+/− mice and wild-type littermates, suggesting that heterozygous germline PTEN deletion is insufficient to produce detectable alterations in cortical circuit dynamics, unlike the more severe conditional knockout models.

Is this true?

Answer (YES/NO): NO